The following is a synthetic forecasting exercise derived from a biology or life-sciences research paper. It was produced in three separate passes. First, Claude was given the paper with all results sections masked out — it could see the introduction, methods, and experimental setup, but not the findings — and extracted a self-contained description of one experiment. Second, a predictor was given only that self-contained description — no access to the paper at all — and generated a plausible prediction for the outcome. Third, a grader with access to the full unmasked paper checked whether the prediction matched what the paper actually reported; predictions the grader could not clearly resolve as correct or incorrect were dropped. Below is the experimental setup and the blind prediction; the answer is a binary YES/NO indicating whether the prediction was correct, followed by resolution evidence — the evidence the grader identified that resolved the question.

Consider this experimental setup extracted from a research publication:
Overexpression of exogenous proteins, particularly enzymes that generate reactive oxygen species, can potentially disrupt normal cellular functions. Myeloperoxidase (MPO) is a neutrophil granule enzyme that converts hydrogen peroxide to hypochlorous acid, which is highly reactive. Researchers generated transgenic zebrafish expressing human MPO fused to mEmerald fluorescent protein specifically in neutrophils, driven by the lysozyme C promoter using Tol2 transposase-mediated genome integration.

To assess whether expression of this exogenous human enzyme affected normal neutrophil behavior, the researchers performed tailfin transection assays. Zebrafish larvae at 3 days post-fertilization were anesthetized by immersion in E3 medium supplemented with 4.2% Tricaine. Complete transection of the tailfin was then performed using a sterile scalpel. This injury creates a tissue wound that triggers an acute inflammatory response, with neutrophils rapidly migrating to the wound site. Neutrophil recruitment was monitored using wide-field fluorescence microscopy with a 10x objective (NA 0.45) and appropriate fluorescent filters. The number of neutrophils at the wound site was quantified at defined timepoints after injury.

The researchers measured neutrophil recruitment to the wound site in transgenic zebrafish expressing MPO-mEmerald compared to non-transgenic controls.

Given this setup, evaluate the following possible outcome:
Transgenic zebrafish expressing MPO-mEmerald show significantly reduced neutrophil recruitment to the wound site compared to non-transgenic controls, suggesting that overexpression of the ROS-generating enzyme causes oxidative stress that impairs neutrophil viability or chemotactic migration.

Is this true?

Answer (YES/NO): NO